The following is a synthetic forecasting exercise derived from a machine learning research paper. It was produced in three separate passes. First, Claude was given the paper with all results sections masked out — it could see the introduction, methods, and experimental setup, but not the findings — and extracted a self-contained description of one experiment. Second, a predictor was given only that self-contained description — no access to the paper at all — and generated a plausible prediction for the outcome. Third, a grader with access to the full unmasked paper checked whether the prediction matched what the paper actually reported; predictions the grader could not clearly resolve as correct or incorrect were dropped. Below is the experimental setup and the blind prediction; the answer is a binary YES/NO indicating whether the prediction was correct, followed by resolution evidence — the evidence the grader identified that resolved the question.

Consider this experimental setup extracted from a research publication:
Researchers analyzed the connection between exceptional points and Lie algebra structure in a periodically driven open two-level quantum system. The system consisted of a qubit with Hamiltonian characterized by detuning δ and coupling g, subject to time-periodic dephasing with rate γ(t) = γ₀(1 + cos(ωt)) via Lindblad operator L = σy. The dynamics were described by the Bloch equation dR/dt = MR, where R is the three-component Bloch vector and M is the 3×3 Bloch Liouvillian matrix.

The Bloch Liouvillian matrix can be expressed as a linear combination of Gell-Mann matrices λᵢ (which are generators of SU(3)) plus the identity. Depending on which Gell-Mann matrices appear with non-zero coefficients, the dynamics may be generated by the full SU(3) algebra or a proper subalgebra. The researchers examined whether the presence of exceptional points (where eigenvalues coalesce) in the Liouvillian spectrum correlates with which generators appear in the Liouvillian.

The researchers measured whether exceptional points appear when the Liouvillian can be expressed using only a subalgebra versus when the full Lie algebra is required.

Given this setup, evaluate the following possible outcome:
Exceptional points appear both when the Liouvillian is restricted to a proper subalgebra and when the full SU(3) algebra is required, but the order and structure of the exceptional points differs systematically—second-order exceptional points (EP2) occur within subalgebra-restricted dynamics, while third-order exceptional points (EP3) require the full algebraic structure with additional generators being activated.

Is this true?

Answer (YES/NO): NO